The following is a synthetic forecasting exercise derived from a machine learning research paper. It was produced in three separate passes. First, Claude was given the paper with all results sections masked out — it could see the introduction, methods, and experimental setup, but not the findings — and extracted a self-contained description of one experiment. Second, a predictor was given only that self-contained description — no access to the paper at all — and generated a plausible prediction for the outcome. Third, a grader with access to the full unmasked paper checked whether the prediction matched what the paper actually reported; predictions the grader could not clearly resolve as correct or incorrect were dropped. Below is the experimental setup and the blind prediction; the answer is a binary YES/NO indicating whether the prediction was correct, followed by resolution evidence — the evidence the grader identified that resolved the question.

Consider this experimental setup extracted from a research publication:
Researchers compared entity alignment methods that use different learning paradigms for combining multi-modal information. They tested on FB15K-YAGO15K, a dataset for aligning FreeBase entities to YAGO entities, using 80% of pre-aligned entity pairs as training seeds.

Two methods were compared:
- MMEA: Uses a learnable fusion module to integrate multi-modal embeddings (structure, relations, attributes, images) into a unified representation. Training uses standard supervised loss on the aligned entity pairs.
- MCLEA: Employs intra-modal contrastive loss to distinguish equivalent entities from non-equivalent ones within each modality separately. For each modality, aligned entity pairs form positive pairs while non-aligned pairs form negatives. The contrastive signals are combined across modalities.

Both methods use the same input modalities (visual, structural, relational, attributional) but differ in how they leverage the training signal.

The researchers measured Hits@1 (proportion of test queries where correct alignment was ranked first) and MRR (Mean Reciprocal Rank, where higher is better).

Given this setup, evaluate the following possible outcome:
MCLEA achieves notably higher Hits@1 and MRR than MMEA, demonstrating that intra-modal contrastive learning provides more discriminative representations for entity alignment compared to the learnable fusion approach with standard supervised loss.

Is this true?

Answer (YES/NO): YES